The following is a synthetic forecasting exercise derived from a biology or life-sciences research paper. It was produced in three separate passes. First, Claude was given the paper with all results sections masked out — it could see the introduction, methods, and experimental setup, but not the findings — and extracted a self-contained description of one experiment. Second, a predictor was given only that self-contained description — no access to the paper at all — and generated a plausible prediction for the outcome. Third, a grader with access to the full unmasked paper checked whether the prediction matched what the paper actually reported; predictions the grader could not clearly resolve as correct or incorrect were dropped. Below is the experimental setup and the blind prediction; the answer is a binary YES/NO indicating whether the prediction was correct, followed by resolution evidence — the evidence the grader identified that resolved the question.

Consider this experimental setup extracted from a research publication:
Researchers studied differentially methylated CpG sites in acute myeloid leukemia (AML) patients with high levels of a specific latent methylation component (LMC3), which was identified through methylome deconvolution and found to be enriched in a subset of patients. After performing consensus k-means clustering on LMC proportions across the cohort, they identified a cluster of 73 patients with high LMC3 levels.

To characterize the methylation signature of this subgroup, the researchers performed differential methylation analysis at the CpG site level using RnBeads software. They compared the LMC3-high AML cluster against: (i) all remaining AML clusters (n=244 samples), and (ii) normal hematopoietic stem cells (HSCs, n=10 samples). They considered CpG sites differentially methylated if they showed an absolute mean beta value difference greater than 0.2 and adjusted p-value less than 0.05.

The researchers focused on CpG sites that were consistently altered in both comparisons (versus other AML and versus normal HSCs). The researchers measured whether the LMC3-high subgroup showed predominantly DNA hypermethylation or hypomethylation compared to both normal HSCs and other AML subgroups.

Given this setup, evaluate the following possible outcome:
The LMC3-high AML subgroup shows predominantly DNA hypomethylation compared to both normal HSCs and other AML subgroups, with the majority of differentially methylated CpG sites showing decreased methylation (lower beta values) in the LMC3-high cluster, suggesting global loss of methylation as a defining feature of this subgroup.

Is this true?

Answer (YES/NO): NO